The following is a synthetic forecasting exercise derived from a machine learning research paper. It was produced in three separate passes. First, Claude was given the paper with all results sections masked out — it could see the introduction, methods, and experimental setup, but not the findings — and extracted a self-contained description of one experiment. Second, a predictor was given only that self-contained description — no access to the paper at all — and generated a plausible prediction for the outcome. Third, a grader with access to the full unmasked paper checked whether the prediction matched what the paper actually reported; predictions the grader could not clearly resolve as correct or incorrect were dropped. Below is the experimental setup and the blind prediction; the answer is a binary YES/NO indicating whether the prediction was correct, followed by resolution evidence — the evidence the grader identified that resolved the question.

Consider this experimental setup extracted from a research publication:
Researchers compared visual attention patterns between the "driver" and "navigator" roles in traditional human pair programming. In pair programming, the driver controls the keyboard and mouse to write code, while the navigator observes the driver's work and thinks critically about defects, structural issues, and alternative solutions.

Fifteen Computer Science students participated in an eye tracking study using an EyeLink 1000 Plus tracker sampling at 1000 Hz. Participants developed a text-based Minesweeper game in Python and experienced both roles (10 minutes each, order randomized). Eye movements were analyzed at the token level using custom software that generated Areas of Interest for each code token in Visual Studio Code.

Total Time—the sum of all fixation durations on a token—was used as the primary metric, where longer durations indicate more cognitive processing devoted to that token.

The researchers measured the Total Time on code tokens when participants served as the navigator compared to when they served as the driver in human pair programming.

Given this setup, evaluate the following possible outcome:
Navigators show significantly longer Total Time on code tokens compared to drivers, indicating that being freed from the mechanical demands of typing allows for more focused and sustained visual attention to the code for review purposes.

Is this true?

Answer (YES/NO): NO